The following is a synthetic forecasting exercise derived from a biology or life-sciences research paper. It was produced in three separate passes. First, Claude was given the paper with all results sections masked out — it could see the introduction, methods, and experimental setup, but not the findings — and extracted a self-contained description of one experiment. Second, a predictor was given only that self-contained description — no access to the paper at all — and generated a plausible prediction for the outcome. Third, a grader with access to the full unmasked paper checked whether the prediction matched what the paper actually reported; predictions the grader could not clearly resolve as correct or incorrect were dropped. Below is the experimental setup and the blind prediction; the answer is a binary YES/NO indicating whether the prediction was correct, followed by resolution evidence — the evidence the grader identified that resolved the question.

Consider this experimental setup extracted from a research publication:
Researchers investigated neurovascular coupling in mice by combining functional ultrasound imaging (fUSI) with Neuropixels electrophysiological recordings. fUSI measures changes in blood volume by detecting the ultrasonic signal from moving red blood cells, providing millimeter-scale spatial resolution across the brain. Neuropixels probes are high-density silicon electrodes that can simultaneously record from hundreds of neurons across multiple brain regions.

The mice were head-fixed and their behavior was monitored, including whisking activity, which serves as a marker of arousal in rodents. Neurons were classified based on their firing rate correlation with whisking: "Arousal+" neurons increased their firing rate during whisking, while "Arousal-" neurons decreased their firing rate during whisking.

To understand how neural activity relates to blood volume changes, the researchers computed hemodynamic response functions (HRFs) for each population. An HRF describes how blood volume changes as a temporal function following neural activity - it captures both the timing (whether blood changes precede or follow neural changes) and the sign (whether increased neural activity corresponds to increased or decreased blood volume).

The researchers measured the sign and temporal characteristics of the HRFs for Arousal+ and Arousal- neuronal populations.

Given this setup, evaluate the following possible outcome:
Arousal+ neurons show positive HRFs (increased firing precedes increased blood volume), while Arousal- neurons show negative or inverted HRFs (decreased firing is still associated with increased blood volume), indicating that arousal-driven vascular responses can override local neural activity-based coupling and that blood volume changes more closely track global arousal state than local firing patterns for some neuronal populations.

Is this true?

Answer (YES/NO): NO